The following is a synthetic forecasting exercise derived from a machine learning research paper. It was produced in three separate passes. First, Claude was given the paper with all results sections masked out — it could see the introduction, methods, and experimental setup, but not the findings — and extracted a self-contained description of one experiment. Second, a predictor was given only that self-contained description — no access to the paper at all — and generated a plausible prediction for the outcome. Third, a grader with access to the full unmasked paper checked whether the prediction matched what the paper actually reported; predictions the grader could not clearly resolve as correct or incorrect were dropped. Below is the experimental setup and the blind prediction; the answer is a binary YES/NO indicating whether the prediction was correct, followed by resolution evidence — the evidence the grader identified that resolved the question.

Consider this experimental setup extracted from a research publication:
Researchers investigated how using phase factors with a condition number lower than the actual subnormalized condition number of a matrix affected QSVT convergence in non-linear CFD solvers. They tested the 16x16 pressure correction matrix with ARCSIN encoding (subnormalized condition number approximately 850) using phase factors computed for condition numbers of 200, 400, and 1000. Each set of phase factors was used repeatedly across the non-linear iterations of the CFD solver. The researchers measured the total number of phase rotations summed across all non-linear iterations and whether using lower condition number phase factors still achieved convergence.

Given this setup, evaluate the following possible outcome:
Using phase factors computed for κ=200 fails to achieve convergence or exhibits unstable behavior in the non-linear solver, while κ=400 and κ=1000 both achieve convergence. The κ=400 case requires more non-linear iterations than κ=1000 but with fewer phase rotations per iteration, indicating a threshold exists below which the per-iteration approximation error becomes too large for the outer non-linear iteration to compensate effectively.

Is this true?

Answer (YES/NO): NO